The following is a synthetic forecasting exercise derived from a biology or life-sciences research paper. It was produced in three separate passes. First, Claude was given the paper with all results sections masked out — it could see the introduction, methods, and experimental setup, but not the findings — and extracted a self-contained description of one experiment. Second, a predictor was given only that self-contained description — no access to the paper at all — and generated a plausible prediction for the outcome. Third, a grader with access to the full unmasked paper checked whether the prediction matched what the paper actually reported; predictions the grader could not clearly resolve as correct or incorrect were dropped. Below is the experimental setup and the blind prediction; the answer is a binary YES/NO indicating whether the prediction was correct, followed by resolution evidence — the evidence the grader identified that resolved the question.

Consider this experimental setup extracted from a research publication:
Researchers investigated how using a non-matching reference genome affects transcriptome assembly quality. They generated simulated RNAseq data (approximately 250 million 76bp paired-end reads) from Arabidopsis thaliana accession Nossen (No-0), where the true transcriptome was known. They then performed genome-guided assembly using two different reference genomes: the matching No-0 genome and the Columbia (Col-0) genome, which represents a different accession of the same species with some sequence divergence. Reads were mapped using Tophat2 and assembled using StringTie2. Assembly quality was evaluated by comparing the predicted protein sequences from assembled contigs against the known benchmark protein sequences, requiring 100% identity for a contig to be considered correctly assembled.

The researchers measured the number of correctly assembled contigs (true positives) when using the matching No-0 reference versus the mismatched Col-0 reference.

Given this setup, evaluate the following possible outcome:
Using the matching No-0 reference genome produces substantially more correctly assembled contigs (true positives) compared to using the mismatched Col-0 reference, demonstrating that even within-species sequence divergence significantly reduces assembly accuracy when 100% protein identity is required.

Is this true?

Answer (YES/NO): YES